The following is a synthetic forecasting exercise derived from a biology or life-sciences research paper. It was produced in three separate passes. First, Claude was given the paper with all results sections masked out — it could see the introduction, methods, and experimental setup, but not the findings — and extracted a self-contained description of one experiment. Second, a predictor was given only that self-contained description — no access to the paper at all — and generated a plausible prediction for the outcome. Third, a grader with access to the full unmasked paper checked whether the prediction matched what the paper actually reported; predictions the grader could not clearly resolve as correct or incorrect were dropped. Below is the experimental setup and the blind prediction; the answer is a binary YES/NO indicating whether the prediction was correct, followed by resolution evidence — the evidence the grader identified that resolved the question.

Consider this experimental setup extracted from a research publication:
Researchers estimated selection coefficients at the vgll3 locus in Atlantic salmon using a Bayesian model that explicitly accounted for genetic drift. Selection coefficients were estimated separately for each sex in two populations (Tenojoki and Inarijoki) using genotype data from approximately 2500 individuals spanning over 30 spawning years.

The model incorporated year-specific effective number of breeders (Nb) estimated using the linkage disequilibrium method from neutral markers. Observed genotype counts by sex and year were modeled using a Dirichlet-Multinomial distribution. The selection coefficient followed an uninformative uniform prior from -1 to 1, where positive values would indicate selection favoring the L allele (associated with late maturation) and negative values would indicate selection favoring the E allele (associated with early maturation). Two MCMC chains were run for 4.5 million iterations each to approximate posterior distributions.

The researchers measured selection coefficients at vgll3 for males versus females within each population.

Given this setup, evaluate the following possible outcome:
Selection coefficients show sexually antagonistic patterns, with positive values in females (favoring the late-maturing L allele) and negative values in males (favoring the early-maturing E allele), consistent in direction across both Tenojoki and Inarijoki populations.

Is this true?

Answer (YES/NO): NO